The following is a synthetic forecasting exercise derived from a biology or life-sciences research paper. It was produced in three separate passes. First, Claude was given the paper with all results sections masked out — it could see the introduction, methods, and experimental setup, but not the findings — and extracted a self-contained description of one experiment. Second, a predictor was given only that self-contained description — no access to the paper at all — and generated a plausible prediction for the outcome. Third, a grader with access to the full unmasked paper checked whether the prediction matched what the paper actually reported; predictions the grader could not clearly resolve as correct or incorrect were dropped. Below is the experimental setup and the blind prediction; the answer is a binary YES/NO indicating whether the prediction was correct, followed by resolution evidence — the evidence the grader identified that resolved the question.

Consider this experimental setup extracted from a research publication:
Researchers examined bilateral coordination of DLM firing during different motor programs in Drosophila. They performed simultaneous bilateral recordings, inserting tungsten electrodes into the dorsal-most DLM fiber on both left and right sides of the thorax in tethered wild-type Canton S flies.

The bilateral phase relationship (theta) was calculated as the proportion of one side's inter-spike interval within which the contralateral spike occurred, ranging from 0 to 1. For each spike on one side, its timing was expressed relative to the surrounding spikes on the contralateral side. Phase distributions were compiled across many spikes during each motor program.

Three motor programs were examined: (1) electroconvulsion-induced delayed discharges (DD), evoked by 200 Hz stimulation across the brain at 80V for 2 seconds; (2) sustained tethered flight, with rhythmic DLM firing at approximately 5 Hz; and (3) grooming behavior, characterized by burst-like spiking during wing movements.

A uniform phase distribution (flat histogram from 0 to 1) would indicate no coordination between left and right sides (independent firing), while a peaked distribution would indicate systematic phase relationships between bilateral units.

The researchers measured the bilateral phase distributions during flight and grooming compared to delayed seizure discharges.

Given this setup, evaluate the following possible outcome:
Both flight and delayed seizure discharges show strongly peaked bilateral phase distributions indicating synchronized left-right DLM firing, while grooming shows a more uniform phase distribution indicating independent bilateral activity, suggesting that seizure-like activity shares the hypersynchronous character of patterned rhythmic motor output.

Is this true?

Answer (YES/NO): NO